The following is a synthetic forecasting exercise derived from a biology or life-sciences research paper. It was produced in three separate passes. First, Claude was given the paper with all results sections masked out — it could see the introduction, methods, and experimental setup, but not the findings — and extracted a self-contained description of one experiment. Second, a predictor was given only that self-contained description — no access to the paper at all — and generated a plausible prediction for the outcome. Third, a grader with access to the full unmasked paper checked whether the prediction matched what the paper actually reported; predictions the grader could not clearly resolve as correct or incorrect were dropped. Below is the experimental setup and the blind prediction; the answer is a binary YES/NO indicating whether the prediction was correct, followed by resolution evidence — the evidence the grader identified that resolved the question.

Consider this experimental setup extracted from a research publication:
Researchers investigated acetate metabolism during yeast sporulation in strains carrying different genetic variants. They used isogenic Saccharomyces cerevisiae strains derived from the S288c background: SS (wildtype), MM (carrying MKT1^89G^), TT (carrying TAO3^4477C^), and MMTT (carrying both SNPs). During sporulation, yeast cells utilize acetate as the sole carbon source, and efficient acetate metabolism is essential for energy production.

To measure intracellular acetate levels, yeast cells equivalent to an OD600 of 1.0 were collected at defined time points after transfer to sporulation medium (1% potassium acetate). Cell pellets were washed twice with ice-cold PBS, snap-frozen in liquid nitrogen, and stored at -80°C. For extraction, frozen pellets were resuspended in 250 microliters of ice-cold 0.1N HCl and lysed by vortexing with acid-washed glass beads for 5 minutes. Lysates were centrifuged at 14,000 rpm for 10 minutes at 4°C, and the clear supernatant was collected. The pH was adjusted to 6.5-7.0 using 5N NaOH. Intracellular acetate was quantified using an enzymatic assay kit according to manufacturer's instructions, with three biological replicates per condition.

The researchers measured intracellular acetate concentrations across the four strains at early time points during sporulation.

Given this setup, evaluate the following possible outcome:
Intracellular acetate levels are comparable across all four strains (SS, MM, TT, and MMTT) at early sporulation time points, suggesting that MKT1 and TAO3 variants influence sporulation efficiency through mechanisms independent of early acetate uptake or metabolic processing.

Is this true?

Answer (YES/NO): NO